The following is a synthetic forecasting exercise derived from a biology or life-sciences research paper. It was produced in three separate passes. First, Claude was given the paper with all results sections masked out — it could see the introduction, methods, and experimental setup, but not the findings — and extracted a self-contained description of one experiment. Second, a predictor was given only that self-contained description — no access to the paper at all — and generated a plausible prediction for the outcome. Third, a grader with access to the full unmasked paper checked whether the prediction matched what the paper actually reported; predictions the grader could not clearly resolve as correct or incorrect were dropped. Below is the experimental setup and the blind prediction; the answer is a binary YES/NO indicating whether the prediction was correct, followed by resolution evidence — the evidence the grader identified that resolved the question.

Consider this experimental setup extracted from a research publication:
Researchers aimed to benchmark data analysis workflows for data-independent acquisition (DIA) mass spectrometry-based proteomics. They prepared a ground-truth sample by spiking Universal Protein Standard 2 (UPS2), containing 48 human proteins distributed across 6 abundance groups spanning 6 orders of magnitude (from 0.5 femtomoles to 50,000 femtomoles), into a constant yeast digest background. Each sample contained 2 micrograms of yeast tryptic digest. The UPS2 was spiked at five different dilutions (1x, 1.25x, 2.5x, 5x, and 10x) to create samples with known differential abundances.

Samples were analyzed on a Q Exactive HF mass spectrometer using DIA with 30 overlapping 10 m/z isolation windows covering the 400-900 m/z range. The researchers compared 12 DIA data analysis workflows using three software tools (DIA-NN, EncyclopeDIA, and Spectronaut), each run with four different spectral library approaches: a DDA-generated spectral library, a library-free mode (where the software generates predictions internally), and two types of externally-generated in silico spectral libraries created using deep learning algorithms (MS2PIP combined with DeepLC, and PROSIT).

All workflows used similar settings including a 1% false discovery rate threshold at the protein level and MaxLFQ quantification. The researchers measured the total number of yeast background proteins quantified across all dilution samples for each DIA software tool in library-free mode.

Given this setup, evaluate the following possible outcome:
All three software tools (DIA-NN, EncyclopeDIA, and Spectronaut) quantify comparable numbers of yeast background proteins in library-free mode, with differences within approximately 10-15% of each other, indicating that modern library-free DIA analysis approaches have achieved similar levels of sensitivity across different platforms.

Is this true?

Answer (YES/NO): NO